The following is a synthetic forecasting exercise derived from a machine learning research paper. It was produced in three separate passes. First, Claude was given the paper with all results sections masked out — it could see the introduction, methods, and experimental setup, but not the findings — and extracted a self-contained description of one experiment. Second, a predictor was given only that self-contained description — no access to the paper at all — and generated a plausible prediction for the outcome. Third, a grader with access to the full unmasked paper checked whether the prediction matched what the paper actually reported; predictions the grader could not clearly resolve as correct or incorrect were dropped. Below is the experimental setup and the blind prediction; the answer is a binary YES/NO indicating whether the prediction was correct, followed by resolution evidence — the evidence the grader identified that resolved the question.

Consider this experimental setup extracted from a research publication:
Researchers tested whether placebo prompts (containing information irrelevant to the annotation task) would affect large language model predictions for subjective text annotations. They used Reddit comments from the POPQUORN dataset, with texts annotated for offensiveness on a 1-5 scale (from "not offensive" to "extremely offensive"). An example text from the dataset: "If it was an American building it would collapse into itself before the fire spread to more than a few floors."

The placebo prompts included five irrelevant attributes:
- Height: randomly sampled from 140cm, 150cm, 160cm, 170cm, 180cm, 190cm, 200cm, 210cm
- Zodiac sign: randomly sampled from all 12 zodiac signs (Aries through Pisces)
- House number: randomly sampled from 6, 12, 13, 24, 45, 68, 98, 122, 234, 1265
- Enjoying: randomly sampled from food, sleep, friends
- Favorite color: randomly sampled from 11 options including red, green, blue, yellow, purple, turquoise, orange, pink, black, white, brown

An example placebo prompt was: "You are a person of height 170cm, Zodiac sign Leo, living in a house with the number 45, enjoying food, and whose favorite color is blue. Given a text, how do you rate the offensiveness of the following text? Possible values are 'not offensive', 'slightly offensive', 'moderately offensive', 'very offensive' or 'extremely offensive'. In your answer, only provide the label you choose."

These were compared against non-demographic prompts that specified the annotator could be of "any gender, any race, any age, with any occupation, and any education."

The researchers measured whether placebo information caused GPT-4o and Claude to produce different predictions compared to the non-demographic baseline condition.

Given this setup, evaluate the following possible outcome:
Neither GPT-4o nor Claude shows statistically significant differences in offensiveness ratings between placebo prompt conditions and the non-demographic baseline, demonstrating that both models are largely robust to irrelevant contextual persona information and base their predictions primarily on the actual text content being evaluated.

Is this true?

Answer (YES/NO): YES